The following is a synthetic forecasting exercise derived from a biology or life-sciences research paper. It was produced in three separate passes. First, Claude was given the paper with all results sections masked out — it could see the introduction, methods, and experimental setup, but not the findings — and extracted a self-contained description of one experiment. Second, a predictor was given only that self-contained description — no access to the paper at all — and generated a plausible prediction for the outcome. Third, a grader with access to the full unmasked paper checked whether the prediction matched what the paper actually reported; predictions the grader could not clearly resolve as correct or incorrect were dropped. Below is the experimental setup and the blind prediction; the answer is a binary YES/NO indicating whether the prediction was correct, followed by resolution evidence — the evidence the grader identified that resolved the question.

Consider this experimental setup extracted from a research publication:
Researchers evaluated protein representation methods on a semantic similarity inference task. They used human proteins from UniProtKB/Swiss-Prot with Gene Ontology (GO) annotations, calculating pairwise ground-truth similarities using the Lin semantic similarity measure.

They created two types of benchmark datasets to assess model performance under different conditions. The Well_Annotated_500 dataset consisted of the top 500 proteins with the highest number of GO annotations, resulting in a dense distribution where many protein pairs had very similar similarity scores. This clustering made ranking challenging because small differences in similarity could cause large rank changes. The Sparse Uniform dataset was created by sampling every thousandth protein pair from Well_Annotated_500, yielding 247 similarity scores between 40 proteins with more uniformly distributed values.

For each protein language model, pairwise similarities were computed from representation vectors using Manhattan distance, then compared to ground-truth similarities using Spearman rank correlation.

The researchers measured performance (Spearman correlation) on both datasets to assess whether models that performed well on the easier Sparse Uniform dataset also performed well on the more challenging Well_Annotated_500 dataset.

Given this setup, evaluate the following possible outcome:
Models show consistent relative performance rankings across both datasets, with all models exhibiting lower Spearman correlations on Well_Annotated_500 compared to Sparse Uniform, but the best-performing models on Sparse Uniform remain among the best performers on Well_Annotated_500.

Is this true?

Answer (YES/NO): NO